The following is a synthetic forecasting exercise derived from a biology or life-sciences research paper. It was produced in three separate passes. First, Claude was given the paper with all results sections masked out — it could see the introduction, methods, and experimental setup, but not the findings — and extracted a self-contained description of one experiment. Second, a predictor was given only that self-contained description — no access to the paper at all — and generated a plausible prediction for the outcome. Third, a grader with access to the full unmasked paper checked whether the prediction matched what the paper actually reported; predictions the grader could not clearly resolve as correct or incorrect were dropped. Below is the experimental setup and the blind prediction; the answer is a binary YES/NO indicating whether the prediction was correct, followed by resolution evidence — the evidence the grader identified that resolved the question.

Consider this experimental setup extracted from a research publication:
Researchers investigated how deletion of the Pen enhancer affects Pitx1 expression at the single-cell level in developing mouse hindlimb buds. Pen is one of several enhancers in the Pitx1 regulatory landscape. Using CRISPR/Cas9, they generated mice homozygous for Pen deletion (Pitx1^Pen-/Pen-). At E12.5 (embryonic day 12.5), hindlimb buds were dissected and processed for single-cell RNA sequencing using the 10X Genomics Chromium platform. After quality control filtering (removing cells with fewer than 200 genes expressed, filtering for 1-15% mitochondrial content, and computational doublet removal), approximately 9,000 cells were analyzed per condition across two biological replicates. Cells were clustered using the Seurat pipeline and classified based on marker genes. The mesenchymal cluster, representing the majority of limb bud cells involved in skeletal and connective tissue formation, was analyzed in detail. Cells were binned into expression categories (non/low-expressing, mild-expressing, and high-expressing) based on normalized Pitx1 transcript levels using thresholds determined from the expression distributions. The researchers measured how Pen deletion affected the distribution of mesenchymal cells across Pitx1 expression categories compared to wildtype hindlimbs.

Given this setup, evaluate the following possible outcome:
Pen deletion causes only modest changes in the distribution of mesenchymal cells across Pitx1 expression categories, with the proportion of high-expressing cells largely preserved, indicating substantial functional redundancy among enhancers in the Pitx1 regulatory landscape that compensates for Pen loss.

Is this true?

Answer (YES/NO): NO